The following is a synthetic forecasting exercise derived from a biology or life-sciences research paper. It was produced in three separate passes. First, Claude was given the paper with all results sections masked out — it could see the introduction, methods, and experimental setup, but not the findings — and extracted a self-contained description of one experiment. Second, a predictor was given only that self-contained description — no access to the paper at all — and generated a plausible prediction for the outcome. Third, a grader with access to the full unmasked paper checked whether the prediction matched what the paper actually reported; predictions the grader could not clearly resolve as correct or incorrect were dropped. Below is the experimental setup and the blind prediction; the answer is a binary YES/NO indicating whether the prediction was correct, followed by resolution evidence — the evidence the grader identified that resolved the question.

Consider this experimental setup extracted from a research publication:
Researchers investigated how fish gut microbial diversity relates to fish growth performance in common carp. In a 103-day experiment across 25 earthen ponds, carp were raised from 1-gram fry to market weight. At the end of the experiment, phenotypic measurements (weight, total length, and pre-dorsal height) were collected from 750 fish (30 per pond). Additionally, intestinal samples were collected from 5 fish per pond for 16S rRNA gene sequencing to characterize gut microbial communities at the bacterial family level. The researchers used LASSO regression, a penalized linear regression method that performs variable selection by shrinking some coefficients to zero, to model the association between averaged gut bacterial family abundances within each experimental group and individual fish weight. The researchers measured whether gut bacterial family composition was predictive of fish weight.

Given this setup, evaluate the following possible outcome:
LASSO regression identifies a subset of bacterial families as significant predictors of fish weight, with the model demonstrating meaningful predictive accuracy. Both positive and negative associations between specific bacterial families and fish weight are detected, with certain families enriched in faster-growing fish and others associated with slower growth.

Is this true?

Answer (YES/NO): NO